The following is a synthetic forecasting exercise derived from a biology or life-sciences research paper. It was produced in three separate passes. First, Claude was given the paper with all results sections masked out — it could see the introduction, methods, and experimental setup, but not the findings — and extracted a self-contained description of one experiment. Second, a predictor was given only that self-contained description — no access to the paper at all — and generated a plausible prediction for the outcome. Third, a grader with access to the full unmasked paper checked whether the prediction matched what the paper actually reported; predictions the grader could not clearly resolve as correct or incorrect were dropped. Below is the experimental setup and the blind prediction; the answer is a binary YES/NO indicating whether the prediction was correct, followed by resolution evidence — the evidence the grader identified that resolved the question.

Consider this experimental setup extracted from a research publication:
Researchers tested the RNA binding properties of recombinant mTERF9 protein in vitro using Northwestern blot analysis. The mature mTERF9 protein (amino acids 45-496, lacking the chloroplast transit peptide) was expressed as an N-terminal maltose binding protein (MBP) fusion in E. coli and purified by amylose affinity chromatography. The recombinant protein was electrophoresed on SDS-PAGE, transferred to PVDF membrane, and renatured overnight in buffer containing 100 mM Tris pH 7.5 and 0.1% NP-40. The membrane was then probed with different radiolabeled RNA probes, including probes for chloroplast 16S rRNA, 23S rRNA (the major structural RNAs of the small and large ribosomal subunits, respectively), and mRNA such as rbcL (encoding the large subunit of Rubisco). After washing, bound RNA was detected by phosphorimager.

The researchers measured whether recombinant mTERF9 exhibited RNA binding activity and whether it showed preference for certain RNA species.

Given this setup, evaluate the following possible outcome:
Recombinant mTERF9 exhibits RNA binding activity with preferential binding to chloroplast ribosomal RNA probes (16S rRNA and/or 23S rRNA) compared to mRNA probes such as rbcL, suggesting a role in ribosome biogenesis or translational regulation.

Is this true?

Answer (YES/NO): YES